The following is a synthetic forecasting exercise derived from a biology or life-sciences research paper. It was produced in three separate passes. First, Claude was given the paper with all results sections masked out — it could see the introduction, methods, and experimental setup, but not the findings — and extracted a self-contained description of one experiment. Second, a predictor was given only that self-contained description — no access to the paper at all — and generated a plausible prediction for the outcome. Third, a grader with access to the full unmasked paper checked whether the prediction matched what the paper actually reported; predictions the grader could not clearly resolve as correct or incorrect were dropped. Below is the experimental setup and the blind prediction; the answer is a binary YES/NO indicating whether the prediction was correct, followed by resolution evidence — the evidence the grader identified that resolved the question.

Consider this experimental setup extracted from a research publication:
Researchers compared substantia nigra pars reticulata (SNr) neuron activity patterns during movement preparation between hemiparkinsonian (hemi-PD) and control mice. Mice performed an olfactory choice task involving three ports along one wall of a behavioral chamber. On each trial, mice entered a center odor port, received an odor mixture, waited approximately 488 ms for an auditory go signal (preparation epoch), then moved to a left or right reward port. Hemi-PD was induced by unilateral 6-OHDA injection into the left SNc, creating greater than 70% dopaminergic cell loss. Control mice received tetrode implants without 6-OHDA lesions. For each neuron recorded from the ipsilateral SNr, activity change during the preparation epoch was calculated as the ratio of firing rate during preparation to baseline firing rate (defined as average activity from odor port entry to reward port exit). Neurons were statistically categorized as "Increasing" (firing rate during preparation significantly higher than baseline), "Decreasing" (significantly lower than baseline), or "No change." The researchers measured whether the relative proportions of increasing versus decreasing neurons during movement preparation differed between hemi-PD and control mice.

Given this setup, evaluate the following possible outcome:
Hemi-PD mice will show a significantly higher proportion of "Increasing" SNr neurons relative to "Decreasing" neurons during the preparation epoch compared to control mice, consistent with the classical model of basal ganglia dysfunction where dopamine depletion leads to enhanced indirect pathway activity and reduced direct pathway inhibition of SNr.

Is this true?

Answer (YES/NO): NO